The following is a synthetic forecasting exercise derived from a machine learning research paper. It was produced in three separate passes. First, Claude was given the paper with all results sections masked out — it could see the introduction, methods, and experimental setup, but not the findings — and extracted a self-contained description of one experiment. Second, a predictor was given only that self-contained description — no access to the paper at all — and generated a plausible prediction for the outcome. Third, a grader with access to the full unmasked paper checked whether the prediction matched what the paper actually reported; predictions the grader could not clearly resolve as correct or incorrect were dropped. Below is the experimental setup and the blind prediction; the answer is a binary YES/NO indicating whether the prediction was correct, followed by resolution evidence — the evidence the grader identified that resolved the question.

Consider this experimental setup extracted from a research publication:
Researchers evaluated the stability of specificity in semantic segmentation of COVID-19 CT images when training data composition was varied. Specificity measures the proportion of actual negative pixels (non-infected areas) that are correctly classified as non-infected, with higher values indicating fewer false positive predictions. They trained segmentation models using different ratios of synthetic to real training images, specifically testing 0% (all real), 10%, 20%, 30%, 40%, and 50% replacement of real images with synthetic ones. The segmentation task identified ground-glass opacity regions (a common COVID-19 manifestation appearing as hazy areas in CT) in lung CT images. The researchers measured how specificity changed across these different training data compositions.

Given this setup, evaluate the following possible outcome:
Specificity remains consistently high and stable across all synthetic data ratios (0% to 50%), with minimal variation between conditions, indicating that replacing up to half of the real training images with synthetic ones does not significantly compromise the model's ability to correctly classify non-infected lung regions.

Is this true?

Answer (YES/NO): YES